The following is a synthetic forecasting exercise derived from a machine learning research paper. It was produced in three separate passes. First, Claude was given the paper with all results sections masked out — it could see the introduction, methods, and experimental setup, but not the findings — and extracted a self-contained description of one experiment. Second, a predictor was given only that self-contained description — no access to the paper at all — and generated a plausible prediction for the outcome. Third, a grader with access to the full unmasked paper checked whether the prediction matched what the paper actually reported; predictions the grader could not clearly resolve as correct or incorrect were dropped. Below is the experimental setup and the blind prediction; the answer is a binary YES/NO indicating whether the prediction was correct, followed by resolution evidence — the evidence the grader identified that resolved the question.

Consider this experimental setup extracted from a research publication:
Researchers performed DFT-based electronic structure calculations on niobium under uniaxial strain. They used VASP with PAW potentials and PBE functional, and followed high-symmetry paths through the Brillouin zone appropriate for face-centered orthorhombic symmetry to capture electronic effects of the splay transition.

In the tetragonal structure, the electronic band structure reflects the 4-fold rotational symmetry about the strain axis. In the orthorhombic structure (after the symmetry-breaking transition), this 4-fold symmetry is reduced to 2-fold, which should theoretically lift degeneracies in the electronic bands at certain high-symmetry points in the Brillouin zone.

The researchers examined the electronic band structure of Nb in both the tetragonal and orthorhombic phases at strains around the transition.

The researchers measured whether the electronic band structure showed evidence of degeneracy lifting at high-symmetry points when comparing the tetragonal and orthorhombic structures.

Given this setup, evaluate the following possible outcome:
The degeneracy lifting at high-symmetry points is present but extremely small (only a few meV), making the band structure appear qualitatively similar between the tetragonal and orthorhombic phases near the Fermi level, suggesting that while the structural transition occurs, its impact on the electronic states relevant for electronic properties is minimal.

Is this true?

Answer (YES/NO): NO